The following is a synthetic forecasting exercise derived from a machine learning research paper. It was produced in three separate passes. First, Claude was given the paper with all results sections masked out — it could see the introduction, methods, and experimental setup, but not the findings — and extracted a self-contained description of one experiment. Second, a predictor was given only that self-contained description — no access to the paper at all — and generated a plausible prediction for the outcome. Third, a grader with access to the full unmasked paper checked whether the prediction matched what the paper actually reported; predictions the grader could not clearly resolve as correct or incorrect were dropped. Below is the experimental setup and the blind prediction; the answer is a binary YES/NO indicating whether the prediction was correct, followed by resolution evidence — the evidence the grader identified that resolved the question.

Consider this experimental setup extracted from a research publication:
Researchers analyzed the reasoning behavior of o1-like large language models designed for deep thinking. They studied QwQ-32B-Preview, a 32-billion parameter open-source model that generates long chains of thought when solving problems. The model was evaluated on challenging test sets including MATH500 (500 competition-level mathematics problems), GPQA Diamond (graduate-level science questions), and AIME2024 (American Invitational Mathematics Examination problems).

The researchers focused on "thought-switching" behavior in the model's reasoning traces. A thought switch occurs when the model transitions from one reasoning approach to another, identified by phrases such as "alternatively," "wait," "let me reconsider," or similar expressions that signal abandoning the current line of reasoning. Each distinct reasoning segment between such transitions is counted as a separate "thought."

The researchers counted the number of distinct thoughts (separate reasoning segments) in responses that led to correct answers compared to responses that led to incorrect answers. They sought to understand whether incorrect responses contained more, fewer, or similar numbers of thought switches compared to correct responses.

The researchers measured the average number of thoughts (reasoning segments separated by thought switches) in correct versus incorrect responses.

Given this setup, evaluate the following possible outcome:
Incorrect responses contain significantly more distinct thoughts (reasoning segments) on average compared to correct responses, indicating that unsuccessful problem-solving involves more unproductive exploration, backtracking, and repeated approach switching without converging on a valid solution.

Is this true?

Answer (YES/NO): YES